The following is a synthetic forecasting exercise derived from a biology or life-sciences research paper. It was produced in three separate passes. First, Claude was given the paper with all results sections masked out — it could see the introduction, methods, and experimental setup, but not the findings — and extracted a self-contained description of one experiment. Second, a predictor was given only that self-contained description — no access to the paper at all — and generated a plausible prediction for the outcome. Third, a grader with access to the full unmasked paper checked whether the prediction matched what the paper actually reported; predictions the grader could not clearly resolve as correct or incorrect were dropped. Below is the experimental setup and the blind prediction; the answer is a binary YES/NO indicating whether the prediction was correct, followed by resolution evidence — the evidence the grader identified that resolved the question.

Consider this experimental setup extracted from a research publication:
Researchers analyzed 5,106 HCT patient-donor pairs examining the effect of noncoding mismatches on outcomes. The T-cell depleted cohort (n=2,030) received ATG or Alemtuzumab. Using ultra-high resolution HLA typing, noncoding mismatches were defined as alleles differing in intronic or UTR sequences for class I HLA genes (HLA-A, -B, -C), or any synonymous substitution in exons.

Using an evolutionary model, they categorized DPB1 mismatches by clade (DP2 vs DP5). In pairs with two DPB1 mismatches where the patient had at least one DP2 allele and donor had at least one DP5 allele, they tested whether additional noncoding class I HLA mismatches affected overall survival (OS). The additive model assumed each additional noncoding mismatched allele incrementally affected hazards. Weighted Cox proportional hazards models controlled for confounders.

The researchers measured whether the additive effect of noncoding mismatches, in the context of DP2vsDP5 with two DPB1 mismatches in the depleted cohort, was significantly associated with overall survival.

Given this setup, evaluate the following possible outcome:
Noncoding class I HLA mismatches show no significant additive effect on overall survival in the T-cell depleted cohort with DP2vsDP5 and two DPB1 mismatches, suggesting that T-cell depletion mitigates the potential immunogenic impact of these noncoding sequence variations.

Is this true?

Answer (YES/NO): NO